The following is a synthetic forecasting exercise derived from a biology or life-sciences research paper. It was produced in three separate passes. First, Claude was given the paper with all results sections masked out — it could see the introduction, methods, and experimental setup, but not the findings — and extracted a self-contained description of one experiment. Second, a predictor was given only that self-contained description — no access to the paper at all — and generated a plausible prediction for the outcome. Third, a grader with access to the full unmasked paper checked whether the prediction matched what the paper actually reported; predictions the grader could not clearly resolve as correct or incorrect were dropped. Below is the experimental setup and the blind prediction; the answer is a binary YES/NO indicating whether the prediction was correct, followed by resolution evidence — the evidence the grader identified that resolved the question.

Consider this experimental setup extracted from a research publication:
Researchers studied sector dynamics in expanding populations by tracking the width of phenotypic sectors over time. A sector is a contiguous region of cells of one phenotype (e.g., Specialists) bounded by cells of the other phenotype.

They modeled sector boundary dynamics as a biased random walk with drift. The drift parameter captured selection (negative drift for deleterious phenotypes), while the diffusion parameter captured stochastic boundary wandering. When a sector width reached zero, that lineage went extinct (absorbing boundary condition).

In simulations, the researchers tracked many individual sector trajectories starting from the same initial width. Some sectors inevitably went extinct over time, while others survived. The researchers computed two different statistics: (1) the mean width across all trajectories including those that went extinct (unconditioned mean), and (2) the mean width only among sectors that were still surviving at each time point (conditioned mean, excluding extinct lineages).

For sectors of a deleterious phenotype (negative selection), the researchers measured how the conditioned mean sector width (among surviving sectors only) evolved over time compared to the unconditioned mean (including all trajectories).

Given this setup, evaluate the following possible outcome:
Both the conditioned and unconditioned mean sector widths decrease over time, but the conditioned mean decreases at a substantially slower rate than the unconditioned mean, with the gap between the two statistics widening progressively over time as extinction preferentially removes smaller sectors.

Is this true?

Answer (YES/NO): NO